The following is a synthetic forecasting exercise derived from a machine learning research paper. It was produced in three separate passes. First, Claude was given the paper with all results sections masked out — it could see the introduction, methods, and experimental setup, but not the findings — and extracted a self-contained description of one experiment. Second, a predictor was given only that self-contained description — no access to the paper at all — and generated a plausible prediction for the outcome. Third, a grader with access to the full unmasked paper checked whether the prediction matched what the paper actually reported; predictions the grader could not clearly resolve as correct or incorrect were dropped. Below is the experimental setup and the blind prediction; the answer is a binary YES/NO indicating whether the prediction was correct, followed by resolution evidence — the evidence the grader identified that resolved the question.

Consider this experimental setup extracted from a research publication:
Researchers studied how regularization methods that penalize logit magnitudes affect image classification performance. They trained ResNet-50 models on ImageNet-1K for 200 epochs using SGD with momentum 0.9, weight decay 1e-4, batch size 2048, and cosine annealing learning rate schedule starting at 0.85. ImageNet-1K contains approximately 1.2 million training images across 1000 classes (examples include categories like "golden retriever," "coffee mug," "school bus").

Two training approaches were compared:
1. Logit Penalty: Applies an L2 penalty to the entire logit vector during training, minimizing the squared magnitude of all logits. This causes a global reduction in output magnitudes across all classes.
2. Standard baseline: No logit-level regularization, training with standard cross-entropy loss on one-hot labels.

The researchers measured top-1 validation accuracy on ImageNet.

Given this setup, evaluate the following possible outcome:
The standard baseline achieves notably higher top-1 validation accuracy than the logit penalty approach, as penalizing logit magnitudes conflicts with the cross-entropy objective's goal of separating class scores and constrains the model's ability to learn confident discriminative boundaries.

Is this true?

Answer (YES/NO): NO